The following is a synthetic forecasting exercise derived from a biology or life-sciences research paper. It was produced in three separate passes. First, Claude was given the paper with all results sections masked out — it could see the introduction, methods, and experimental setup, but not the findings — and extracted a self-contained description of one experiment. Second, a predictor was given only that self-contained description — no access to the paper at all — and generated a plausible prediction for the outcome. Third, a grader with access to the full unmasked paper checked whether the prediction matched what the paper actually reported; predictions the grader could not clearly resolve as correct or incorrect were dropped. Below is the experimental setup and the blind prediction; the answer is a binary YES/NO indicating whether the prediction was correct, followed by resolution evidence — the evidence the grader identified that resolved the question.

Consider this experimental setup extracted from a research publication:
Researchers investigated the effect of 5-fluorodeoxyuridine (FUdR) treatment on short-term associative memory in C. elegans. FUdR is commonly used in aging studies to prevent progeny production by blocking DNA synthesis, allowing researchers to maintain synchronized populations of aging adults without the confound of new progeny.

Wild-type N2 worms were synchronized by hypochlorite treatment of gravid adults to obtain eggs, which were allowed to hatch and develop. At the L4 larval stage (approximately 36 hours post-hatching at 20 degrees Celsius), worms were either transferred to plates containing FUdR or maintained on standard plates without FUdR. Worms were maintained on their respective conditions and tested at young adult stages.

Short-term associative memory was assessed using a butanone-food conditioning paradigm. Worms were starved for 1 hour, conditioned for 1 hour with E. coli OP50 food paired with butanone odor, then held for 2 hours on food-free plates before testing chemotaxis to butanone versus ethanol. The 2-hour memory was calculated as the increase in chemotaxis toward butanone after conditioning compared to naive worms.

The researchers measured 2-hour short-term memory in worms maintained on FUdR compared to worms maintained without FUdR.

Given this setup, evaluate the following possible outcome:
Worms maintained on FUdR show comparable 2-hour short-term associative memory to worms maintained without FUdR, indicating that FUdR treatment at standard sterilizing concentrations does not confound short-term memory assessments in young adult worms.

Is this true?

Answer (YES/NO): YES